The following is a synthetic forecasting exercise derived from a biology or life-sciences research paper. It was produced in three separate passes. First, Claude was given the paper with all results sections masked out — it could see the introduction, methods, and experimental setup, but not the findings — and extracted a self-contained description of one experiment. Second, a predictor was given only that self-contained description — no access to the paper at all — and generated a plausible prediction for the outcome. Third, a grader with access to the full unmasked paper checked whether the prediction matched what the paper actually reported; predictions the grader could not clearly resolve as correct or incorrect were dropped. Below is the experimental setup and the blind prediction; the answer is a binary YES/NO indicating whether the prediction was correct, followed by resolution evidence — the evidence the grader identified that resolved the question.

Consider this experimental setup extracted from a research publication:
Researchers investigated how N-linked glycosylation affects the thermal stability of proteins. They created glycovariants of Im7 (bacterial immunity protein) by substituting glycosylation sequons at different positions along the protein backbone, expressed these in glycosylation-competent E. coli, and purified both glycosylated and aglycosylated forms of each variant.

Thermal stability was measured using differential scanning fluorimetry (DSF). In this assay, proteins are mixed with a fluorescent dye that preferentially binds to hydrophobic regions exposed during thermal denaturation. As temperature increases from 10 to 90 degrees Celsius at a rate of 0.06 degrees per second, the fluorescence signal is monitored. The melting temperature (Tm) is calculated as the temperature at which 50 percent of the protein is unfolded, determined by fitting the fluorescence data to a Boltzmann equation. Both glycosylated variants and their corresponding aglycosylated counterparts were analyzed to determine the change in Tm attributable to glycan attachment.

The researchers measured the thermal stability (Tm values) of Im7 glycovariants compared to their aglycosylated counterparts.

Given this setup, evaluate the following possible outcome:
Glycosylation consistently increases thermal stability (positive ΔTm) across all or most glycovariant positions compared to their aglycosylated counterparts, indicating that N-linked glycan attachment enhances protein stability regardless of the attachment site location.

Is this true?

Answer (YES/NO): NO